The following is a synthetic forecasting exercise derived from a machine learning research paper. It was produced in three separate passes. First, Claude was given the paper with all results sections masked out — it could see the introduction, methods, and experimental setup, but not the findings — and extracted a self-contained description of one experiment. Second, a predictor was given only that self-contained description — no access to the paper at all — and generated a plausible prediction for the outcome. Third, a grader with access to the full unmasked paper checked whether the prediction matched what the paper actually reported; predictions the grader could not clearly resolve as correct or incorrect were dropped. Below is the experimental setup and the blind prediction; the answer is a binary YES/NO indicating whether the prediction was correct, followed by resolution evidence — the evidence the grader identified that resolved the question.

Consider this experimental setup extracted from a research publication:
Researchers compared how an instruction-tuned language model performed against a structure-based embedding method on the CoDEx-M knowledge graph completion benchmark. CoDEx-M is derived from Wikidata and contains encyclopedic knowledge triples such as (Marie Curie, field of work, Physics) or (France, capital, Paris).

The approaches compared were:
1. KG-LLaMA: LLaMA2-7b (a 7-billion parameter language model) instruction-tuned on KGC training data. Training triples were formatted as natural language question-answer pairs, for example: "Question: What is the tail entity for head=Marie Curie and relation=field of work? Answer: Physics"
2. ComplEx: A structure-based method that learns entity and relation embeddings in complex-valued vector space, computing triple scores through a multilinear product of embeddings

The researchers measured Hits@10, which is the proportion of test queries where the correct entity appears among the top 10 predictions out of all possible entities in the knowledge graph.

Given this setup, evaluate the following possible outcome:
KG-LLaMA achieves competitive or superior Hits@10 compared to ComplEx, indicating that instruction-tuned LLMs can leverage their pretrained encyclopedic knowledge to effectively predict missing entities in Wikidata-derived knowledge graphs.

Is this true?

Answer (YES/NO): NO